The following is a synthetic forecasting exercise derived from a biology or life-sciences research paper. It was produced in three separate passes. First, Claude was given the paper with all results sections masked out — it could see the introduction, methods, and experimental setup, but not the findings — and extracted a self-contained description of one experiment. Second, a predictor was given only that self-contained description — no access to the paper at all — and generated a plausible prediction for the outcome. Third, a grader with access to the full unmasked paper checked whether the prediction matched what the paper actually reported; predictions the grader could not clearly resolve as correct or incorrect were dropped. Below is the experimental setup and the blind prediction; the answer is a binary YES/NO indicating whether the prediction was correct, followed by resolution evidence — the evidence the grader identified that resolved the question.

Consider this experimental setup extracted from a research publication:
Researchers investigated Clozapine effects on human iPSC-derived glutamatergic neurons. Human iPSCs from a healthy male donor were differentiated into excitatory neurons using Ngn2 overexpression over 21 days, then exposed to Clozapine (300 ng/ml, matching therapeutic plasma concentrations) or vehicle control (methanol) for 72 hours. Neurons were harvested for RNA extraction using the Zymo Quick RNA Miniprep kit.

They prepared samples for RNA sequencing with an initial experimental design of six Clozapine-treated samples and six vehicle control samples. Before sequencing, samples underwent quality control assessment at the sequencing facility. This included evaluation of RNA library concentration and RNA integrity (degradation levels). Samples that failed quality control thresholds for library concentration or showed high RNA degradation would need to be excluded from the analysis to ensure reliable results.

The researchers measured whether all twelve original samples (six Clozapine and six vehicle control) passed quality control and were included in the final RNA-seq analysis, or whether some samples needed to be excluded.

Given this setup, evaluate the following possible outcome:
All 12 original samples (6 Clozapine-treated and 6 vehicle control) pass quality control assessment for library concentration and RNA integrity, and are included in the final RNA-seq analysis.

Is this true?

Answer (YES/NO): NO